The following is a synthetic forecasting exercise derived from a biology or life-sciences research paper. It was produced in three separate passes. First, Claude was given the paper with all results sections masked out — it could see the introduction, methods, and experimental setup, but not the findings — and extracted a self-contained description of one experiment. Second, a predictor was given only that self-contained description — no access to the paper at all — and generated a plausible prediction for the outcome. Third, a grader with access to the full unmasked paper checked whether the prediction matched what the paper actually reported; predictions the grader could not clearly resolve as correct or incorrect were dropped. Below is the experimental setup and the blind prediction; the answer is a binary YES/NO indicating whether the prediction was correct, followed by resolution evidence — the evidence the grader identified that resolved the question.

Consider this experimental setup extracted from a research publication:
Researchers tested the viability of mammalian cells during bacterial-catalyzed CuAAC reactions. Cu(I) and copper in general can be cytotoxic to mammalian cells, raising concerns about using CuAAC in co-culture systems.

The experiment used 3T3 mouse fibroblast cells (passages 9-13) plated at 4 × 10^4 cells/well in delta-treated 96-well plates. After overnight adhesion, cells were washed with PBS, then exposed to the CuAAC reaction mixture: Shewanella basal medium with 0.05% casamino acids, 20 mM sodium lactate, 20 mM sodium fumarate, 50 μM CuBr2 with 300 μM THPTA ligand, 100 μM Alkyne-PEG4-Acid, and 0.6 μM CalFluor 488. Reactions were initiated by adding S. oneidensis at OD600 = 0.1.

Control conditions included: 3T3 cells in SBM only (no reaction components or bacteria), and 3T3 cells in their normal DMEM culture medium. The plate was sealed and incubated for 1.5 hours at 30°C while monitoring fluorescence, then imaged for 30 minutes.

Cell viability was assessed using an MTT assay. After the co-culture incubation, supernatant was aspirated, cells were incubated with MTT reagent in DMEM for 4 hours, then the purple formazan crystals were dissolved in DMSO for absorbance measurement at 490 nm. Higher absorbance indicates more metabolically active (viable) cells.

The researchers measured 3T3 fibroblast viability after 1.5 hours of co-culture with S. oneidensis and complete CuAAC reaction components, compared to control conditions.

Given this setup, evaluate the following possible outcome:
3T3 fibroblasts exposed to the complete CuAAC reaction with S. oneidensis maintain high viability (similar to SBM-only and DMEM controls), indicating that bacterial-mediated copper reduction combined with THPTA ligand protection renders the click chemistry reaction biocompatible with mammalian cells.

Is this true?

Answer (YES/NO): YES